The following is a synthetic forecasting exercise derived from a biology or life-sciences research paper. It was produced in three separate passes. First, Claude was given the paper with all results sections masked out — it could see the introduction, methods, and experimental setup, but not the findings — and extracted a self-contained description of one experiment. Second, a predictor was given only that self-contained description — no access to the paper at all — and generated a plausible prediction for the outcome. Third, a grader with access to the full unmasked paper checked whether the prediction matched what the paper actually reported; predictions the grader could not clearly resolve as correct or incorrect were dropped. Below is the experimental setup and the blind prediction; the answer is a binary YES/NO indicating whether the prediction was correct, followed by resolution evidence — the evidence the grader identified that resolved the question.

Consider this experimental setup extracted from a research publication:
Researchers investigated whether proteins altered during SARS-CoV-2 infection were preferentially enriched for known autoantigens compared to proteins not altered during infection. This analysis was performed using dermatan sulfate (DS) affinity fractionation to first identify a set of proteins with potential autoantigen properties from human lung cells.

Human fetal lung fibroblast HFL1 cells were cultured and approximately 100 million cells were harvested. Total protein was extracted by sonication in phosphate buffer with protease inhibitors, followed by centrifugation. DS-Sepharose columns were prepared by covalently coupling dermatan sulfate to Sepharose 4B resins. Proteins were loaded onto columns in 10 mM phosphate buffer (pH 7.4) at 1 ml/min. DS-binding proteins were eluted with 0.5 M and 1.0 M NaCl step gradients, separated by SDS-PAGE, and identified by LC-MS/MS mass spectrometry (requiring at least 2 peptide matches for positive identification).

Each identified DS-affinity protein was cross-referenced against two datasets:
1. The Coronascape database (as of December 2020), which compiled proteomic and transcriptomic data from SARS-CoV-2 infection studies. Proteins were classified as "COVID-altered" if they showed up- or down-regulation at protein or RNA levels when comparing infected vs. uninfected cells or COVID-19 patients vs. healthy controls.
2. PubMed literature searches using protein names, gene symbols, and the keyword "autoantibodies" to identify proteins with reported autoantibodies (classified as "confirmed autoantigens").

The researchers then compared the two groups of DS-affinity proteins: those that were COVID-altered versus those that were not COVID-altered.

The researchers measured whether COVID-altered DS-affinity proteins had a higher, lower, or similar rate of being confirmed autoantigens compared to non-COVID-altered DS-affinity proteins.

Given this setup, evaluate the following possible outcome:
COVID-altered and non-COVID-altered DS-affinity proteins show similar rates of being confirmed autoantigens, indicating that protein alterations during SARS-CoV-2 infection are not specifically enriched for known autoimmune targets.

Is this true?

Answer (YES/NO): NO